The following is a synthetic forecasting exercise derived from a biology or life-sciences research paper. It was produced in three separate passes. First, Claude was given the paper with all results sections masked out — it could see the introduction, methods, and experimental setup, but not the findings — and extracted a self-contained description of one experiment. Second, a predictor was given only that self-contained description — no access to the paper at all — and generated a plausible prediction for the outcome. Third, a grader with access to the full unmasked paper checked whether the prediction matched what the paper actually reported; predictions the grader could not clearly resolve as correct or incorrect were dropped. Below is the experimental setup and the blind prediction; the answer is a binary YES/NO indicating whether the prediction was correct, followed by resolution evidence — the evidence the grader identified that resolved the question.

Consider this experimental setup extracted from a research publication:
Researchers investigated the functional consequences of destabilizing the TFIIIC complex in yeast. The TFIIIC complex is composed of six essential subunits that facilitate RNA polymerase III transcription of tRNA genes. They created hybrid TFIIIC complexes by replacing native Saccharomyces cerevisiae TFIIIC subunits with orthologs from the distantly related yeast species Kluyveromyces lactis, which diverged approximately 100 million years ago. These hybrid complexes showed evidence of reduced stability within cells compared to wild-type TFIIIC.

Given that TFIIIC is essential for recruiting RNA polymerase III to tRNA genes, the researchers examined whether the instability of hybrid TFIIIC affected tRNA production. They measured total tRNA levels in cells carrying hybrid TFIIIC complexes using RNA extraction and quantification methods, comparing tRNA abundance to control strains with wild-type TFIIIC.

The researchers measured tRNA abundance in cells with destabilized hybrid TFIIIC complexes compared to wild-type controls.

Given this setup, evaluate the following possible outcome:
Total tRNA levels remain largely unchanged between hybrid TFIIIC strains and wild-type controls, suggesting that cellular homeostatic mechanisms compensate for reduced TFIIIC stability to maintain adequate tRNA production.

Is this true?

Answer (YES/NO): YES